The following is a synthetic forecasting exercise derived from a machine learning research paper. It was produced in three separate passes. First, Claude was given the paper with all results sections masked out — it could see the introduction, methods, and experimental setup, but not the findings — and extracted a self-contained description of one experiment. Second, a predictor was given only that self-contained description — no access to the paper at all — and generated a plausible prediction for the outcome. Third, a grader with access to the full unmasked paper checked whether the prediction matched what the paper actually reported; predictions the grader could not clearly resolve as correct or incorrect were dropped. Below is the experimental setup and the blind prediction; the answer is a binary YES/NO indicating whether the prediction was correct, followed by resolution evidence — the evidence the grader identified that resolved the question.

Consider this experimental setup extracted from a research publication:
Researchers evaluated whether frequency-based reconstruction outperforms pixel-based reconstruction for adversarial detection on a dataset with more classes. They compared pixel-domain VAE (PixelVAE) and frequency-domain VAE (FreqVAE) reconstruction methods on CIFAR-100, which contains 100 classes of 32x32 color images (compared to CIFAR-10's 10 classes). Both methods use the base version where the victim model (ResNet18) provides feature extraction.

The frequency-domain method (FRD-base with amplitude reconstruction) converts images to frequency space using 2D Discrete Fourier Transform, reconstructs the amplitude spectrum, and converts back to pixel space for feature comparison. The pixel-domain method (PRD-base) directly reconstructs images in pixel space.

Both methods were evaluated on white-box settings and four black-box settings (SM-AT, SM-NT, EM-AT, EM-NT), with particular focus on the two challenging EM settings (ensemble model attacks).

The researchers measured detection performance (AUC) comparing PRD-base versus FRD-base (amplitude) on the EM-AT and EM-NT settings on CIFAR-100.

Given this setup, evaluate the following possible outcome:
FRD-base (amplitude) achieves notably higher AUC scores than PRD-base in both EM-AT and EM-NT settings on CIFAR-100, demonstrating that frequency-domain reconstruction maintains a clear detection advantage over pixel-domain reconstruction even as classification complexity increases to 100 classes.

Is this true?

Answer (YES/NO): YES